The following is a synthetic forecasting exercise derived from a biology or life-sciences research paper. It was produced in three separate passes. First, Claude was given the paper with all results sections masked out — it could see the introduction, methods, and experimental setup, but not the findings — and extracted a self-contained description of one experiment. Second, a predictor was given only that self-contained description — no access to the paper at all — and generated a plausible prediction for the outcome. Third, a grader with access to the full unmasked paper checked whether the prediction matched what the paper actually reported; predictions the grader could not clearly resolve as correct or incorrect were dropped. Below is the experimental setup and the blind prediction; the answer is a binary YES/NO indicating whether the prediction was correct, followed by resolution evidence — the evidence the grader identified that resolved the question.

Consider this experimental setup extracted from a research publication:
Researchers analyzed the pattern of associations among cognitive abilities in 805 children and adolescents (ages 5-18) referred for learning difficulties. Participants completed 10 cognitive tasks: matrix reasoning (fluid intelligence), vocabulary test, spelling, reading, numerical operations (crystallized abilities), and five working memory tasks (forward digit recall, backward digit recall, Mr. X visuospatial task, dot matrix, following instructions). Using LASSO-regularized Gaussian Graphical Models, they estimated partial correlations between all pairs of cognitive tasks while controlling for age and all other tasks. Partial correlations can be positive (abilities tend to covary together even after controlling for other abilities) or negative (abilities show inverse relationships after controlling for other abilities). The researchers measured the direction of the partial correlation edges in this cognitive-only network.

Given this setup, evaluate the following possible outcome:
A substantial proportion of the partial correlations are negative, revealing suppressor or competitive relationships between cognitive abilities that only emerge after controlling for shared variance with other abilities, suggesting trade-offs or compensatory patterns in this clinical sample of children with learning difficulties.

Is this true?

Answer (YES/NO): NO